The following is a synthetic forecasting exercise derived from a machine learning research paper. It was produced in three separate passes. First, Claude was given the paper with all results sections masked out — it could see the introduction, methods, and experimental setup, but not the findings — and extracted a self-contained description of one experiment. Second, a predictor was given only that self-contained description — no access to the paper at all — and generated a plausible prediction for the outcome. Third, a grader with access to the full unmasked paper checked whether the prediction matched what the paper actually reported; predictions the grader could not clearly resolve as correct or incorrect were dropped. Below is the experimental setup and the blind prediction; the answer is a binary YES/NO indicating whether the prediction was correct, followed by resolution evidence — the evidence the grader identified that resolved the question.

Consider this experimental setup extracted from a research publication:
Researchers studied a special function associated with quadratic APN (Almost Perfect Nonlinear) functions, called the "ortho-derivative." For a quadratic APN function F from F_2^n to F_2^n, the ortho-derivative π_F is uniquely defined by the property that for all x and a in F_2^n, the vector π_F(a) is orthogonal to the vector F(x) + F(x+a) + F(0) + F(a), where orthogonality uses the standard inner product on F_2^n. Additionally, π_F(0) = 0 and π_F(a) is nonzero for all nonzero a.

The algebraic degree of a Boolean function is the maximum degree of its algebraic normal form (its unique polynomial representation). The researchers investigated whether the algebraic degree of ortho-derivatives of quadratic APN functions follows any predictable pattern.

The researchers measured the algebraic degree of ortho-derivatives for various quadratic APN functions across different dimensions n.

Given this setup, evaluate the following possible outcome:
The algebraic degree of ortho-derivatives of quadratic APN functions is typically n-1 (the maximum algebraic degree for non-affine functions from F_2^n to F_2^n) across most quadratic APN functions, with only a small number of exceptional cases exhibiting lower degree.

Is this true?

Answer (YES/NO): NO